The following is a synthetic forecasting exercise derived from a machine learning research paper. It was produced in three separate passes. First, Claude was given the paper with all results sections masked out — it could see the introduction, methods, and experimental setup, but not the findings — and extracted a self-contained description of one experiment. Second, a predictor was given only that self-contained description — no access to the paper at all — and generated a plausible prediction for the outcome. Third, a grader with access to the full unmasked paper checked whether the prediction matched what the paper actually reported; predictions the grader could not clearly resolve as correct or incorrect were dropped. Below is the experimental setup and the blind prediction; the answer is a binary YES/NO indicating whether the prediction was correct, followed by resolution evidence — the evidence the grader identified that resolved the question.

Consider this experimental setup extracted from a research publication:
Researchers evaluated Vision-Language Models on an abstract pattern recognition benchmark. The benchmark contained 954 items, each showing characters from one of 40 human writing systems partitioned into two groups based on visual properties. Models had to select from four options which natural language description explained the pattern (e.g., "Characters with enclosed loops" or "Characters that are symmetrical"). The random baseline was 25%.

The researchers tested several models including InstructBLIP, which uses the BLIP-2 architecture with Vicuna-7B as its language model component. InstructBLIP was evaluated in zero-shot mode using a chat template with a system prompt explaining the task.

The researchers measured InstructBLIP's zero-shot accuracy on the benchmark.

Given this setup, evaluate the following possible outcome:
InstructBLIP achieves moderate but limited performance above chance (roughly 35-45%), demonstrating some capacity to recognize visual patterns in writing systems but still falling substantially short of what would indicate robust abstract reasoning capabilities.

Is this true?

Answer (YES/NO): NO